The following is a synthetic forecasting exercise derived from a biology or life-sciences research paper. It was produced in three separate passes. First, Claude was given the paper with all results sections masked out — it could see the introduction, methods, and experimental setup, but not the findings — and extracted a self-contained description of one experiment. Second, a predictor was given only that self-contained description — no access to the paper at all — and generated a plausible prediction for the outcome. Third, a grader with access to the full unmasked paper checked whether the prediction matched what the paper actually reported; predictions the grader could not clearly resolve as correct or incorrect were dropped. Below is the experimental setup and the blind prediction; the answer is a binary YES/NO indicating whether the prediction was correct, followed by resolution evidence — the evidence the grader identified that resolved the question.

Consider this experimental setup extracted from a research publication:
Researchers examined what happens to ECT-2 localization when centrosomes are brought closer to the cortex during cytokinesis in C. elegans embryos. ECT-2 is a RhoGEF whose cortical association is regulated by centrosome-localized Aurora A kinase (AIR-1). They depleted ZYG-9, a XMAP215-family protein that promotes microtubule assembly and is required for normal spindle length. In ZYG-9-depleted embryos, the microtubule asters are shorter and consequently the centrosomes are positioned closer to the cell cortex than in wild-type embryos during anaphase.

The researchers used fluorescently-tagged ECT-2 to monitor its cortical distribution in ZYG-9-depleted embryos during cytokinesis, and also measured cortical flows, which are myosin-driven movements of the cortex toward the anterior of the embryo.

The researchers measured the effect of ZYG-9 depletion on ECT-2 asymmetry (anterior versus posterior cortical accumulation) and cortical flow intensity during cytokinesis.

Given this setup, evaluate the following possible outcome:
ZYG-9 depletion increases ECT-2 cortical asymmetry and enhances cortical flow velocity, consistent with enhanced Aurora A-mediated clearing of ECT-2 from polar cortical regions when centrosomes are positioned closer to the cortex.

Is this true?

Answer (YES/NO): YES